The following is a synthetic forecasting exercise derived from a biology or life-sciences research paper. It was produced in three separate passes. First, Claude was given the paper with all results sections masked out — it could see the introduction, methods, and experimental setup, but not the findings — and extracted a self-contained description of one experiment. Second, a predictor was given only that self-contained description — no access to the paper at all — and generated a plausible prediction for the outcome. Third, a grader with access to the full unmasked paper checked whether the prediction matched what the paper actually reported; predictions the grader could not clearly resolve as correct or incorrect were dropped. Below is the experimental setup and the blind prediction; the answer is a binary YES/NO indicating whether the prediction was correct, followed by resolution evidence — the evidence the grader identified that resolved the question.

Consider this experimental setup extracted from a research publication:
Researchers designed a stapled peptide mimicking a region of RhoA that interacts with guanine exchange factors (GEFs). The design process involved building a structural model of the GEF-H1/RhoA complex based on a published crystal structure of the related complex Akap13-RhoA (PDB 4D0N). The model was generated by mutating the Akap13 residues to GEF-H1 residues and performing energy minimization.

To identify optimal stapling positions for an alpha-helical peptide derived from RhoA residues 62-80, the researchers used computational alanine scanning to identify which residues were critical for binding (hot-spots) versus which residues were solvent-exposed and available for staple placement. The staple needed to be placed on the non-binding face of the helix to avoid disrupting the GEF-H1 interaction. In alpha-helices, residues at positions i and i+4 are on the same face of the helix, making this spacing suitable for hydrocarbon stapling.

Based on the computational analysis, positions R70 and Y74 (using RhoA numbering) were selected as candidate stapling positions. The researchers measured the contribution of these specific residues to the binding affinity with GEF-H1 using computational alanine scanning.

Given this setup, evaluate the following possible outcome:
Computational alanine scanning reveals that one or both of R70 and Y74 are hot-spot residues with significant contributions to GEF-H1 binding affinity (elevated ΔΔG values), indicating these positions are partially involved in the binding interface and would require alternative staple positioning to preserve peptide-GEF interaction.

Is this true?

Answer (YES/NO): NO